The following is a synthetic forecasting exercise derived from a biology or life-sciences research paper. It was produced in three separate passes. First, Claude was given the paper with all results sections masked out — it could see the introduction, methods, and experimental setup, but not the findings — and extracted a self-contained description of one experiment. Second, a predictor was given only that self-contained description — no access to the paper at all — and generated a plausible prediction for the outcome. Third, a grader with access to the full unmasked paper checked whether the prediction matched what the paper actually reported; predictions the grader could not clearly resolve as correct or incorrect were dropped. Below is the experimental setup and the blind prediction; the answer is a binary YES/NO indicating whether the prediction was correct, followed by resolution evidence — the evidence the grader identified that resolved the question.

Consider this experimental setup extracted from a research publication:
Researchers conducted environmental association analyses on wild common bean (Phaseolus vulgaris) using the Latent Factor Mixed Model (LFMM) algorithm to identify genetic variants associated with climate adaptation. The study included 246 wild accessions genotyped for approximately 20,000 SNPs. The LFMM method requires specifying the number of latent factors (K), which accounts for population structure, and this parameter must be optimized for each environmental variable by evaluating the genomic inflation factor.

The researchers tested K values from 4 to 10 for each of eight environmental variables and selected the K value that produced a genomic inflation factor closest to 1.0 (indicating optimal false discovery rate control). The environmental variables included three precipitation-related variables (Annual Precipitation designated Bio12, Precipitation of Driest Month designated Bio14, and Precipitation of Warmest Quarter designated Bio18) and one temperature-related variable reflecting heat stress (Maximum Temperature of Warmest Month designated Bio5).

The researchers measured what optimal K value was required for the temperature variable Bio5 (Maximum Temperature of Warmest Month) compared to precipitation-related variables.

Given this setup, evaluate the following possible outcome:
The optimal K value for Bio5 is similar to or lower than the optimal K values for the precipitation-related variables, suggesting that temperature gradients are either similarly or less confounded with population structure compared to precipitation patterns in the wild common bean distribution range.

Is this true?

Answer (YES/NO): YES